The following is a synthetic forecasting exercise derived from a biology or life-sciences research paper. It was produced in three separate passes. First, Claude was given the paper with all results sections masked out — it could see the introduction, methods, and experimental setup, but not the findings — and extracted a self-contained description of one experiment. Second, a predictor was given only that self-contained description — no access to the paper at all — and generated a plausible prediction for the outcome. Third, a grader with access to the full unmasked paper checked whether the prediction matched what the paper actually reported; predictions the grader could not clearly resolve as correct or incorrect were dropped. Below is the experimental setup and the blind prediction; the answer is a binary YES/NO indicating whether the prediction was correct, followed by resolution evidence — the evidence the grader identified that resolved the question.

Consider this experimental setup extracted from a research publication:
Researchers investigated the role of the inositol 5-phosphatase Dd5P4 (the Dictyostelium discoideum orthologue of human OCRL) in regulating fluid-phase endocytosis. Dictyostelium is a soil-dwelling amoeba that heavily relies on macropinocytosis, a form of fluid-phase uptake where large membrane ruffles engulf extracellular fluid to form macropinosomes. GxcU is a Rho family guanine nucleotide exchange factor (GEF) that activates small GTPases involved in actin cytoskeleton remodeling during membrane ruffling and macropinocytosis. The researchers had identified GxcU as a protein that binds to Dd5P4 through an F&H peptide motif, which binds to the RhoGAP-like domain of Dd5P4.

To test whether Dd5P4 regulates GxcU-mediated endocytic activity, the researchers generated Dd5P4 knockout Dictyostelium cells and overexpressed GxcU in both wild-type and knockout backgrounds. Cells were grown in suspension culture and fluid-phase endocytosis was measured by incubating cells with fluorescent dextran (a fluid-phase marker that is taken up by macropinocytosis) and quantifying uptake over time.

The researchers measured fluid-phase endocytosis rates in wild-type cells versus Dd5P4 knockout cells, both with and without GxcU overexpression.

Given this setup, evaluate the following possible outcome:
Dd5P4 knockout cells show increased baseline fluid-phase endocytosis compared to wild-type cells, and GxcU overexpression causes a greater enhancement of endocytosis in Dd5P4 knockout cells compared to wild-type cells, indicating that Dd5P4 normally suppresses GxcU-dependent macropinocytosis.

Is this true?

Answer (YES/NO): NO